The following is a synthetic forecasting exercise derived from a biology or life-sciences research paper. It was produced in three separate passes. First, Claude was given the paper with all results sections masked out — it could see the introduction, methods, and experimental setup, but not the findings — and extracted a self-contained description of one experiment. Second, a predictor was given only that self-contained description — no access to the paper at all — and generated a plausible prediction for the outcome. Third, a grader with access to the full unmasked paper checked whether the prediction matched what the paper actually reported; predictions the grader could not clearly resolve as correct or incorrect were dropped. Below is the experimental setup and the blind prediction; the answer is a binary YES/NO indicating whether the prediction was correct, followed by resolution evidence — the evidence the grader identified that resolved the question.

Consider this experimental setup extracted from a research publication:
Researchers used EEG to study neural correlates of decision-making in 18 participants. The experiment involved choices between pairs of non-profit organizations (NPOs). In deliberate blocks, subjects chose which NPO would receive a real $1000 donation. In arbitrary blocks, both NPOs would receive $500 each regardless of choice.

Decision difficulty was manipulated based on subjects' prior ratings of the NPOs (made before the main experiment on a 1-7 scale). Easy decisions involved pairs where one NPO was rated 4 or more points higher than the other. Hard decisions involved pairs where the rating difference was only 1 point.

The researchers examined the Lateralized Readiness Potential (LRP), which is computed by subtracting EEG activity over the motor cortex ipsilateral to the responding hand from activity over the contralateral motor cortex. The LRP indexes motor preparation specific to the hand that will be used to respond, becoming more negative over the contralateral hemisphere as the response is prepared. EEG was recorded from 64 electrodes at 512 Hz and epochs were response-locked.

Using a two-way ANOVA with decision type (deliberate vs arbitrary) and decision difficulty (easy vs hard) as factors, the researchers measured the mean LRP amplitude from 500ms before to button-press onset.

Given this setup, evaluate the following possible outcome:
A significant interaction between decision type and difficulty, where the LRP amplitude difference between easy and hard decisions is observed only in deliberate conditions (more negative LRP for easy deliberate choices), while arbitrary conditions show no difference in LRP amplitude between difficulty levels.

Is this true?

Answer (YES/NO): NO